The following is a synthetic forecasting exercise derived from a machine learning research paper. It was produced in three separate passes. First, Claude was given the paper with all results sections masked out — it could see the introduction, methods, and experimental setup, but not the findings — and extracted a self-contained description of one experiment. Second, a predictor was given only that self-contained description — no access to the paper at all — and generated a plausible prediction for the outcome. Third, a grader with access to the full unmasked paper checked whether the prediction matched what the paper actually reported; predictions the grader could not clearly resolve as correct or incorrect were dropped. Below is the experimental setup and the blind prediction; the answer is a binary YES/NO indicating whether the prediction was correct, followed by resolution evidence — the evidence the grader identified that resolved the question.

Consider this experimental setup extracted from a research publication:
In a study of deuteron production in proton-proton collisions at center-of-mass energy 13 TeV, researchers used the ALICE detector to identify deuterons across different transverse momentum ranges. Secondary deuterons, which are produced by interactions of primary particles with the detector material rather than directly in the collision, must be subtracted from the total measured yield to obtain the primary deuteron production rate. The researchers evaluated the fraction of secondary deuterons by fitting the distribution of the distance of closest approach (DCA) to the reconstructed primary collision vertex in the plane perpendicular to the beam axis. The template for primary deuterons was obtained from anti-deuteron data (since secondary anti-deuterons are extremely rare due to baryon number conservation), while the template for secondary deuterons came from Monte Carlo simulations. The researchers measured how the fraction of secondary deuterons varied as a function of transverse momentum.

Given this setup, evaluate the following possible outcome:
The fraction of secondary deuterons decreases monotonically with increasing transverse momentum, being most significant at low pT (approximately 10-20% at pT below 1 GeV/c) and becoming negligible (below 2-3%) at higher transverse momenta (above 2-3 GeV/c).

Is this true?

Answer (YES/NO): NO